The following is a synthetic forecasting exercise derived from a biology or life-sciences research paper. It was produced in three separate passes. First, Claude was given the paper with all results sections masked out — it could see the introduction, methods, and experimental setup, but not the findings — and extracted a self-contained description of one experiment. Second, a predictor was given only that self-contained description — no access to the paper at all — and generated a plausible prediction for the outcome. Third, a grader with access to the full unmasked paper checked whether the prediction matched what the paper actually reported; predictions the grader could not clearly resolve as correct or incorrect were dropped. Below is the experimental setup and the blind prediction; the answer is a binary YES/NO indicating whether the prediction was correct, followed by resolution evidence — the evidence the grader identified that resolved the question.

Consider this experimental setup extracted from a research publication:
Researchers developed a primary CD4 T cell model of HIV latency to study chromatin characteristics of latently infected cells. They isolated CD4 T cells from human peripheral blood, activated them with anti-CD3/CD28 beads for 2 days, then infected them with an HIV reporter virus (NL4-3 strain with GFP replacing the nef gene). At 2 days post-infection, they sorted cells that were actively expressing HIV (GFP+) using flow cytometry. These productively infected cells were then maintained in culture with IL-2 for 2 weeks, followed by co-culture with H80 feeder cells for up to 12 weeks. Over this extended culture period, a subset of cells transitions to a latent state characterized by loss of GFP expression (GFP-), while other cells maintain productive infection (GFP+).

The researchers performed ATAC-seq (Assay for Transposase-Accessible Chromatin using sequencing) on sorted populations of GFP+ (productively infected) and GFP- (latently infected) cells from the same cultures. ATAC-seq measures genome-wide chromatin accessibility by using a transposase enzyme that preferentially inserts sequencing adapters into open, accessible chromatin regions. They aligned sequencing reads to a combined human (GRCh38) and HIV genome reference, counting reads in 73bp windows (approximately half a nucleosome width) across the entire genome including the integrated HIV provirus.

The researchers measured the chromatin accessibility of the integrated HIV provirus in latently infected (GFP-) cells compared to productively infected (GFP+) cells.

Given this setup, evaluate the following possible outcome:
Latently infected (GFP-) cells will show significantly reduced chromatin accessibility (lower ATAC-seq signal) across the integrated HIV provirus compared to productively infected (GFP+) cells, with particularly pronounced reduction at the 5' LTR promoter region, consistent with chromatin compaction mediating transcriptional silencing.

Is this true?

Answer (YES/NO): NO